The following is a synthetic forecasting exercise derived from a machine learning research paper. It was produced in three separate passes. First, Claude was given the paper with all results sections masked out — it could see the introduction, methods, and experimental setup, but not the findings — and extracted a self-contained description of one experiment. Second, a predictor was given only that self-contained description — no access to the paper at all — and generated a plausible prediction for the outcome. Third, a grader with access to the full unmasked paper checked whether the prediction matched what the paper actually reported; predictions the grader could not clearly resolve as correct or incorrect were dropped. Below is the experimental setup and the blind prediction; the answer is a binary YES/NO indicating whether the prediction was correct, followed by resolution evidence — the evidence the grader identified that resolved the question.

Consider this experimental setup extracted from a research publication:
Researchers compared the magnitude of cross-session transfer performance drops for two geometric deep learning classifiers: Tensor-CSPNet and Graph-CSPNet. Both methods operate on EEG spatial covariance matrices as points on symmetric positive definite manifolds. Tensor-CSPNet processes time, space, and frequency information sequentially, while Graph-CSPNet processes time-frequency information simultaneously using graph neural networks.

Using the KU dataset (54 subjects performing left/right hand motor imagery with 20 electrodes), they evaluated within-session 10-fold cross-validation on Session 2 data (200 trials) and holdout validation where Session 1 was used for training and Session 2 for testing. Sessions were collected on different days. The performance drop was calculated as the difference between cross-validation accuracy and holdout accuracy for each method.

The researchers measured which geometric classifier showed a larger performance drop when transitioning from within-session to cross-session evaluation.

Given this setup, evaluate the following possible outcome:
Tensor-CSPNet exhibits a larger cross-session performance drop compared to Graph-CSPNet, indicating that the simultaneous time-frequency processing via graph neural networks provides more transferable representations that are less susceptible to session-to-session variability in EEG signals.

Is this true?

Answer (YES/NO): NO